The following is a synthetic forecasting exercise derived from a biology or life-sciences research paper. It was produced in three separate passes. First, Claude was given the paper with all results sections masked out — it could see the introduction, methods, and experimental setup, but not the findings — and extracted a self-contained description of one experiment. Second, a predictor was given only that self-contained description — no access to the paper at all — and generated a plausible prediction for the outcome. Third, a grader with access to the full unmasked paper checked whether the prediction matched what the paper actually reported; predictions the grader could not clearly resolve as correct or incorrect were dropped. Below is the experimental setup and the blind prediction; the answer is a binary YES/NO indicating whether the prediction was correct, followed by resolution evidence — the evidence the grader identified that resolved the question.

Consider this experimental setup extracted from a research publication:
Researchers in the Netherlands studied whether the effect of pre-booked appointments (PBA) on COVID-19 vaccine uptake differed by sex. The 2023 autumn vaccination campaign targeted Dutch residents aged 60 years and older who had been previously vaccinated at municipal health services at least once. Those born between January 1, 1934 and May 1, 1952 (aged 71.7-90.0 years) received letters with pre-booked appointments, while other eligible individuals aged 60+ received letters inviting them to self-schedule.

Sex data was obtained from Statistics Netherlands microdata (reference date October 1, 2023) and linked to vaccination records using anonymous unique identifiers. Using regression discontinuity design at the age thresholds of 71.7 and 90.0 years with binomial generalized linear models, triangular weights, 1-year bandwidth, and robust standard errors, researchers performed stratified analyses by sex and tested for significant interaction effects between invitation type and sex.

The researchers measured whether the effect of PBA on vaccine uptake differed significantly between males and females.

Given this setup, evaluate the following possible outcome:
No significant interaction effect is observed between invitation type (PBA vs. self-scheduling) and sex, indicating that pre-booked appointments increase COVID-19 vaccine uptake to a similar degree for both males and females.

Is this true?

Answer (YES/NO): NO